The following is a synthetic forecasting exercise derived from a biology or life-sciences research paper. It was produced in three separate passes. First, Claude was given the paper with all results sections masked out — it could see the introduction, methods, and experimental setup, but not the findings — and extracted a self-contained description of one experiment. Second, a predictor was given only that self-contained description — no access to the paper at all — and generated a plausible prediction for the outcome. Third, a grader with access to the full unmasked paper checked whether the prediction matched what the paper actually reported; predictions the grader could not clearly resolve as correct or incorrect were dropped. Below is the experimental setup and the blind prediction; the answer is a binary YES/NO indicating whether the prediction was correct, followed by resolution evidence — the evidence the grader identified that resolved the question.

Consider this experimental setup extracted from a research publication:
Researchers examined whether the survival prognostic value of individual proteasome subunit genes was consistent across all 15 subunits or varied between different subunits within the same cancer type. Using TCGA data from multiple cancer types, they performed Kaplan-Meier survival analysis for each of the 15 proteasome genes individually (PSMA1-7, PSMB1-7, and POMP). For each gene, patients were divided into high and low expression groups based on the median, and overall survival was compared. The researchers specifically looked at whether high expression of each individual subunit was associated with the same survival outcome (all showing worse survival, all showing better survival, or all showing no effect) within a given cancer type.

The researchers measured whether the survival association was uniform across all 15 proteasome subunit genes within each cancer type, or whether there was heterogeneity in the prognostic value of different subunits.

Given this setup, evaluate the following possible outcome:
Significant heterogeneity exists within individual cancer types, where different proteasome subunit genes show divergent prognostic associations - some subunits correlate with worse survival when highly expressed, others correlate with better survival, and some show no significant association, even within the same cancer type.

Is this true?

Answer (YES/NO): YES